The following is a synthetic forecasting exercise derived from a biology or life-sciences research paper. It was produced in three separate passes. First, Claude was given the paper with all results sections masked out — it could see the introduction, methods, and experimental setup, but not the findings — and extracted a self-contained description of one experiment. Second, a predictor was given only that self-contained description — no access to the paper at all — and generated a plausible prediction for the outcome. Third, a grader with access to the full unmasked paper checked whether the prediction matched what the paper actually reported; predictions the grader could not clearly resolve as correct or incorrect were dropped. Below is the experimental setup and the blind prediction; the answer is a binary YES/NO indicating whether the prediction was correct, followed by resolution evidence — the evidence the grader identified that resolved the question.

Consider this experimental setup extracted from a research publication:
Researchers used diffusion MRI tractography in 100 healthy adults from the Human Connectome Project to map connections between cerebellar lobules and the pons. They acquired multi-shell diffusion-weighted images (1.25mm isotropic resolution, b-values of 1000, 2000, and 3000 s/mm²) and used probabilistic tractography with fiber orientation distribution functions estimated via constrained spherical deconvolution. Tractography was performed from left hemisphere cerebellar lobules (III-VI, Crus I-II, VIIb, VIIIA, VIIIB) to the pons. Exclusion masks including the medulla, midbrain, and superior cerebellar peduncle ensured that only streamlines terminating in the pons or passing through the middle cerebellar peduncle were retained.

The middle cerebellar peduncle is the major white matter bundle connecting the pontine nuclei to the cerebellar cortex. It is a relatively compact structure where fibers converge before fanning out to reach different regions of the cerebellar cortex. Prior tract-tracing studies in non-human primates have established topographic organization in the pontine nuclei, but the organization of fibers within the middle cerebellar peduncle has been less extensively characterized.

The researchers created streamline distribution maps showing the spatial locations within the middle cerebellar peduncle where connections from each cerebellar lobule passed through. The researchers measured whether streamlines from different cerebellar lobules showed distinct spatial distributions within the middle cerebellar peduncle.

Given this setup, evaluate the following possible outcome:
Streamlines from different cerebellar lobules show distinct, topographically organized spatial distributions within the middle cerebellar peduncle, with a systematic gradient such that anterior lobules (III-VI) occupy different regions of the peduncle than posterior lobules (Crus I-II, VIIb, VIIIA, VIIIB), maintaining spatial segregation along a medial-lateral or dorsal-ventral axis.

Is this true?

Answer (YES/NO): YES